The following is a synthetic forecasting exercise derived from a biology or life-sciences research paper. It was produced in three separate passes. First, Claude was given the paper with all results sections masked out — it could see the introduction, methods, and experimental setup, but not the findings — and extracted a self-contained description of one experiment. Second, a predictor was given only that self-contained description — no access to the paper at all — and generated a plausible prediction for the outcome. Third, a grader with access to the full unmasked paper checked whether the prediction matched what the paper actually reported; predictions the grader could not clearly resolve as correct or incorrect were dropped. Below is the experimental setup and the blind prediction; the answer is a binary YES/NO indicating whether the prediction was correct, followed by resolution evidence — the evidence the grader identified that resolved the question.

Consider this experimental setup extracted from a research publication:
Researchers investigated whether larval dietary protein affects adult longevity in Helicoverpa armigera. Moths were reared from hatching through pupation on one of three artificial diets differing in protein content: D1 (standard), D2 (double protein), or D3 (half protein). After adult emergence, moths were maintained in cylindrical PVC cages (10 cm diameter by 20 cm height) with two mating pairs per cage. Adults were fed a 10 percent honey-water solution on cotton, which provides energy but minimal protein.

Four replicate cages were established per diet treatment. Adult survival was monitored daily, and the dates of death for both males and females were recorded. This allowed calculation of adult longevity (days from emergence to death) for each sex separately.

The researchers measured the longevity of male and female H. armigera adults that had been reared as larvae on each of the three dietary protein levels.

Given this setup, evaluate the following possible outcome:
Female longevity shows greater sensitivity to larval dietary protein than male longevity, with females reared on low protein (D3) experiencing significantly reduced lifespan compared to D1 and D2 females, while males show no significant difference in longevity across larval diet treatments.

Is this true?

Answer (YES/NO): NO